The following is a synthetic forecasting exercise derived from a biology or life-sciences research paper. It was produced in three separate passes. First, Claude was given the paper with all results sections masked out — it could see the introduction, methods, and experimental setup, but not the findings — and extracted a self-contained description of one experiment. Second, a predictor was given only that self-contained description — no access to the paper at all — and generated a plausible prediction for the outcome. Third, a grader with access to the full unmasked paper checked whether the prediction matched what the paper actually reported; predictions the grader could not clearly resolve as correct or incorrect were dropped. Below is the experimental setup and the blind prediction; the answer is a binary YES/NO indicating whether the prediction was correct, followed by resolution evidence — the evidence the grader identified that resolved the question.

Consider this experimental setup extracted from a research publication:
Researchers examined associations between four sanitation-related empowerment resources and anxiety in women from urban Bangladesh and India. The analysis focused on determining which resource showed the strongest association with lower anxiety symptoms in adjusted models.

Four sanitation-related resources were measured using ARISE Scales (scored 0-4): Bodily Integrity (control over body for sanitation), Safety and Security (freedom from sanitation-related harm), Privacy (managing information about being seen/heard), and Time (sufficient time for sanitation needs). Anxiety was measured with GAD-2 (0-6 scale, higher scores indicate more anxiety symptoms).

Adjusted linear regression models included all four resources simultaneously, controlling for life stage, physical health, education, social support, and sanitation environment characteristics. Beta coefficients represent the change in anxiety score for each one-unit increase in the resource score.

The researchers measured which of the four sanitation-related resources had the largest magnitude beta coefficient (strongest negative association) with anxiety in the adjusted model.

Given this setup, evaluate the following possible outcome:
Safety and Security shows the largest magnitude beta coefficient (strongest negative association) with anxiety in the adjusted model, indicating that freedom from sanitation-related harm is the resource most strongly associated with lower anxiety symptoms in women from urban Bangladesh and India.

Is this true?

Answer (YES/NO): NO